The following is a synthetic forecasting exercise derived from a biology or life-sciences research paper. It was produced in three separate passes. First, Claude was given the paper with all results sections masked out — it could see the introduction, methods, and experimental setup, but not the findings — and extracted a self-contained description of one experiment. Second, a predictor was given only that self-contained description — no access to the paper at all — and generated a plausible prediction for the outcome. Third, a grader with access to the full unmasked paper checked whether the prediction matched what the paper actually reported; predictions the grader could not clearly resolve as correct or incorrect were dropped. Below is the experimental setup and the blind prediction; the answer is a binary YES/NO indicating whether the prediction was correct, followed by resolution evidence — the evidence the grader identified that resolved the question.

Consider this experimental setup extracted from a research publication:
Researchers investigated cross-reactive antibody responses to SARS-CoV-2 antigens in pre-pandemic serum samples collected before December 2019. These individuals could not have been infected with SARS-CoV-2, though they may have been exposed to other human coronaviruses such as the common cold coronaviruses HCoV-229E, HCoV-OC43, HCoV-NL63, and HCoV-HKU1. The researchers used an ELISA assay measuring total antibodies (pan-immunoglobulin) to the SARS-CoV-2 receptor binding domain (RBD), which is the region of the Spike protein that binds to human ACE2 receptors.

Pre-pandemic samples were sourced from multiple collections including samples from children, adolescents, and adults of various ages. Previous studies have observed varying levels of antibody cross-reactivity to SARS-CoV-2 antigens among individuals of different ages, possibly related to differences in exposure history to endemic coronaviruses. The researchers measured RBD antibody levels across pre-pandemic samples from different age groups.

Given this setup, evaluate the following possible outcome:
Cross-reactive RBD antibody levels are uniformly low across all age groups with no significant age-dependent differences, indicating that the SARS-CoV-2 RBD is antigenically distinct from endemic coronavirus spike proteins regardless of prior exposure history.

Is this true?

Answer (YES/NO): YES